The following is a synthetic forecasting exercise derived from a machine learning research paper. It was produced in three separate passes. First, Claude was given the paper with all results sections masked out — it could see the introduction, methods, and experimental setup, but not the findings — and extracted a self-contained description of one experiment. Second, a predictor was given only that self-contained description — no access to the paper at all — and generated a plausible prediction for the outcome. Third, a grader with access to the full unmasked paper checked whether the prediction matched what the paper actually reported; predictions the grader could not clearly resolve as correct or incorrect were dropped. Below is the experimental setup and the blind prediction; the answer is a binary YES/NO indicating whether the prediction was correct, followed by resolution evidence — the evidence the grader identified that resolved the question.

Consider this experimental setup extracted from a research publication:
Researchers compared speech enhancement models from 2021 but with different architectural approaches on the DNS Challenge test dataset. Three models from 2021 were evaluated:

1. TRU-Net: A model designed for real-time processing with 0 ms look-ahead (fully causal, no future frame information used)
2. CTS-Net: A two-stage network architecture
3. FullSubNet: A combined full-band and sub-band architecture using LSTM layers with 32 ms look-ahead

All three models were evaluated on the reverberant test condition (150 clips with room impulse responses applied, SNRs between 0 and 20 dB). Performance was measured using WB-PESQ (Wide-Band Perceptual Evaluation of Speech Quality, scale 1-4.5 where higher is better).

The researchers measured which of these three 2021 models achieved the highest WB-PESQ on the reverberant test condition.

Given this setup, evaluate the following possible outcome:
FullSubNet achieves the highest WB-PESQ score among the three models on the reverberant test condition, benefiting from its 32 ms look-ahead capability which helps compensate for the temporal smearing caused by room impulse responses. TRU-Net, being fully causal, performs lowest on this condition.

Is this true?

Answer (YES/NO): YES